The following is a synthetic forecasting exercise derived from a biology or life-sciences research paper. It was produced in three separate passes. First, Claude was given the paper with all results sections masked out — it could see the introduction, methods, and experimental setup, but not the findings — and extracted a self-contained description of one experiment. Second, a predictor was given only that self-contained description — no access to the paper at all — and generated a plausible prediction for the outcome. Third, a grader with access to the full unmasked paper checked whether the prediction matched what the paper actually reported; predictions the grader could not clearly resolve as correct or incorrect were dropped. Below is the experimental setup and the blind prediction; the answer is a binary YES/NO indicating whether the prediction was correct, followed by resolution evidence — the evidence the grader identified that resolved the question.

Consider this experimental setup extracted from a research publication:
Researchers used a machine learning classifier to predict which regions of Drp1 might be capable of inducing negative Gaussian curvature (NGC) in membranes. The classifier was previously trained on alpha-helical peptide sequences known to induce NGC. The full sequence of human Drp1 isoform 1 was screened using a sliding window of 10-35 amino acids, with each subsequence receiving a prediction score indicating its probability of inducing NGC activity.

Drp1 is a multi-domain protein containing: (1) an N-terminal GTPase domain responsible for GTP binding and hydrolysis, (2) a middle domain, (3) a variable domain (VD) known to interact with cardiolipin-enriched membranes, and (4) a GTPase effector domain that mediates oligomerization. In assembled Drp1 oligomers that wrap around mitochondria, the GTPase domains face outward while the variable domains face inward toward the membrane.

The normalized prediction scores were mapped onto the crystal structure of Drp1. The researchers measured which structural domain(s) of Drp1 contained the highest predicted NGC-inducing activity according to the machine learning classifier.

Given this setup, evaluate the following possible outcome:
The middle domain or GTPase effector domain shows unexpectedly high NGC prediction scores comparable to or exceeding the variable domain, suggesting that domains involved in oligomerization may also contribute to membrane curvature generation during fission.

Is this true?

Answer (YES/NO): NO